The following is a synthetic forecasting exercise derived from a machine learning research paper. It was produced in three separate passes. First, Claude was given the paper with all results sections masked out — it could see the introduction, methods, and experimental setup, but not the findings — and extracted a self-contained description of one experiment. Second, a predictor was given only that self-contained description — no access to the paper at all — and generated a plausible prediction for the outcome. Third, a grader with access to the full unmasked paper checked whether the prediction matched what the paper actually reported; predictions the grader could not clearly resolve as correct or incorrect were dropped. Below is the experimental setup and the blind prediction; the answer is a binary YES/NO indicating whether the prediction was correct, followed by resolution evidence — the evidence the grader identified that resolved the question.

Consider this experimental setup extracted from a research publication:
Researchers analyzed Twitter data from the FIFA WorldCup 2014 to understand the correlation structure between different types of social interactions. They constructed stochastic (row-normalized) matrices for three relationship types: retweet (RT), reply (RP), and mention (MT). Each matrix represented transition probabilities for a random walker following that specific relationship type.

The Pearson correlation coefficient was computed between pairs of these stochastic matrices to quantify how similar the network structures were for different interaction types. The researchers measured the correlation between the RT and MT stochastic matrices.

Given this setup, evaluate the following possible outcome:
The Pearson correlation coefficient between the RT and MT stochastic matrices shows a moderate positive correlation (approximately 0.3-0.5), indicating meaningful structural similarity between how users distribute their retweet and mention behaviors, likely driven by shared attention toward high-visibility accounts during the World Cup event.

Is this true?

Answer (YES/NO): NO